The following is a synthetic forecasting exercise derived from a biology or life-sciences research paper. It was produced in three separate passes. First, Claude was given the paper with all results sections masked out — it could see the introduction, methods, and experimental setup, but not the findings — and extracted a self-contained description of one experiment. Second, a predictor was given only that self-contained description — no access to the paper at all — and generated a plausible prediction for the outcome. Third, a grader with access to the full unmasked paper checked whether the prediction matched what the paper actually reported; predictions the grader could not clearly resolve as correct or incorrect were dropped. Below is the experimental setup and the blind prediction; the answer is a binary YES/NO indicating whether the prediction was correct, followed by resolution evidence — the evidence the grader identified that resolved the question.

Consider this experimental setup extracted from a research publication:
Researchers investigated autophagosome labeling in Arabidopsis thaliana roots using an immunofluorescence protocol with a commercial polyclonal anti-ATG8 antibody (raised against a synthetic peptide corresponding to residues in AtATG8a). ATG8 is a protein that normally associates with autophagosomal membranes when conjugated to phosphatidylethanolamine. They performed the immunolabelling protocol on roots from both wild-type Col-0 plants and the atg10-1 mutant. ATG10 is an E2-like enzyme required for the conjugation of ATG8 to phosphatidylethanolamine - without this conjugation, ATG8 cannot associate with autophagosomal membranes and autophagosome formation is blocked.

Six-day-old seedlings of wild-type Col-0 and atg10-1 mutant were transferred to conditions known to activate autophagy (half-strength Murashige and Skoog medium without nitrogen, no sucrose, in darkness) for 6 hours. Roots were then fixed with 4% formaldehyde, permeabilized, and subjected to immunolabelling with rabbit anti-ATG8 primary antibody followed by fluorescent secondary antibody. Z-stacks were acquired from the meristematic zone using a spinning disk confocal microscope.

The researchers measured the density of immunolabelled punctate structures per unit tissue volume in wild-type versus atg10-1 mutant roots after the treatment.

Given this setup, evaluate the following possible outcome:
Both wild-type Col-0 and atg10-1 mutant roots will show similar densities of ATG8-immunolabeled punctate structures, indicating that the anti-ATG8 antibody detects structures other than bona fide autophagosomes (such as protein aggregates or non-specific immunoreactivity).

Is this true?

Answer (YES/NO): NO